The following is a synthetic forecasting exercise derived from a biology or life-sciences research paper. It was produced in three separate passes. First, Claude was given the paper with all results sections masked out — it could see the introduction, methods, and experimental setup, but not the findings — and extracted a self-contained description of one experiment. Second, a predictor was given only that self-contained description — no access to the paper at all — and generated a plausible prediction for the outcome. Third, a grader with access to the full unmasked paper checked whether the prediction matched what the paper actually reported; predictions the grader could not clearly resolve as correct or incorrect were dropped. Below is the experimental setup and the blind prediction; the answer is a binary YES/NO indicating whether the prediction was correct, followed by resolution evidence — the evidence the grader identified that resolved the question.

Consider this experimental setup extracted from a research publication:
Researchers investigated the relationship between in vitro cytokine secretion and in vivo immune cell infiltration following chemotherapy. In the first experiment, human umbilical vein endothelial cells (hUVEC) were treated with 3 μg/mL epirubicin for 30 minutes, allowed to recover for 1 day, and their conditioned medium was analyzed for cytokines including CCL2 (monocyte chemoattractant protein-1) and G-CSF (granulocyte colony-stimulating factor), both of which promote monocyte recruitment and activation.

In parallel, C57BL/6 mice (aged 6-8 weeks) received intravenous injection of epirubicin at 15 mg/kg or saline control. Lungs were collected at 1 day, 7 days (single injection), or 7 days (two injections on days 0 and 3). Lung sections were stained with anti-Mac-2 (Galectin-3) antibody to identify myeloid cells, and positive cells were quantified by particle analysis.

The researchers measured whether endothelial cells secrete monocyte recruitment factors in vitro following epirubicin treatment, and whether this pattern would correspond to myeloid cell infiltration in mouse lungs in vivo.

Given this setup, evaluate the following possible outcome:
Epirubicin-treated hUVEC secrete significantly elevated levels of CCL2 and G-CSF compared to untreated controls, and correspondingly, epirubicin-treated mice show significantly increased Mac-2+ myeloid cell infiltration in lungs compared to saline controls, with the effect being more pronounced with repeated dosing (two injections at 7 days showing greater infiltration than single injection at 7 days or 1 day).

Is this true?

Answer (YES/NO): NO